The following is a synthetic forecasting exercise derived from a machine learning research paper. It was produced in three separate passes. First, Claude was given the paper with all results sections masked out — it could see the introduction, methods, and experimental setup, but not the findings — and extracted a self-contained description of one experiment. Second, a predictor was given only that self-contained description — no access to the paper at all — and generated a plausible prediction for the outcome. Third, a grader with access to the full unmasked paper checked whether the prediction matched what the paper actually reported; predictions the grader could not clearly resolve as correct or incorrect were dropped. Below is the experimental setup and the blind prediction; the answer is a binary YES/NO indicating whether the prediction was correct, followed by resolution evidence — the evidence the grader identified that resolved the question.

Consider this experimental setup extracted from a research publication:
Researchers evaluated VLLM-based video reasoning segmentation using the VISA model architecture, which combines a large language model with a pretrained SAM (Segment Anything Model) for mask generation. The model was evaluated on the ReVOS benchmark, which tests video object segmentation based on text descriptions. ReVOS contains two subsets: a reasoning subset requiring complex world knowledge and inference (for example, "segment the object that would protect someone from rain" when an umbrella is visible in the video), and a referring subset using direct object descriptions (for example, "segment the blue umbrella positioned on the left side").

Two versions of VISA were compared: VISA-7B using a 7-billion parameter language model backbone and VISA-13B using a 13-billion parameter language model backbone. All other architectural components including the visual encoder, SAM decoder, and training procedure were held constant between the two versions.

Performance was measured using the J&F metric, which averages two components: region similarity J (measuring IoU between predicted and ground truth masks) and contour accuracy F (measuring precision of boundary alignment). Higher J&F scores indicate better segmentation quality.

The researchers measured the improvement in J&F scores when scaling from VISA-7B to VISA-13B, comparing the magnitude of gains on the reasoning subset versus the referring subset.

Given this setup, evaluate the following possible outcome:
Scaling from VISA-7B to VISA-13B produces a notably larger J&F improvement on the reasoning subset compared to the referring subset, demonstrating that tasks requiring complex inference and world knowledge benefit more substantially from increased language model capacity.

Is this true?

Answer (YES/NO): NO